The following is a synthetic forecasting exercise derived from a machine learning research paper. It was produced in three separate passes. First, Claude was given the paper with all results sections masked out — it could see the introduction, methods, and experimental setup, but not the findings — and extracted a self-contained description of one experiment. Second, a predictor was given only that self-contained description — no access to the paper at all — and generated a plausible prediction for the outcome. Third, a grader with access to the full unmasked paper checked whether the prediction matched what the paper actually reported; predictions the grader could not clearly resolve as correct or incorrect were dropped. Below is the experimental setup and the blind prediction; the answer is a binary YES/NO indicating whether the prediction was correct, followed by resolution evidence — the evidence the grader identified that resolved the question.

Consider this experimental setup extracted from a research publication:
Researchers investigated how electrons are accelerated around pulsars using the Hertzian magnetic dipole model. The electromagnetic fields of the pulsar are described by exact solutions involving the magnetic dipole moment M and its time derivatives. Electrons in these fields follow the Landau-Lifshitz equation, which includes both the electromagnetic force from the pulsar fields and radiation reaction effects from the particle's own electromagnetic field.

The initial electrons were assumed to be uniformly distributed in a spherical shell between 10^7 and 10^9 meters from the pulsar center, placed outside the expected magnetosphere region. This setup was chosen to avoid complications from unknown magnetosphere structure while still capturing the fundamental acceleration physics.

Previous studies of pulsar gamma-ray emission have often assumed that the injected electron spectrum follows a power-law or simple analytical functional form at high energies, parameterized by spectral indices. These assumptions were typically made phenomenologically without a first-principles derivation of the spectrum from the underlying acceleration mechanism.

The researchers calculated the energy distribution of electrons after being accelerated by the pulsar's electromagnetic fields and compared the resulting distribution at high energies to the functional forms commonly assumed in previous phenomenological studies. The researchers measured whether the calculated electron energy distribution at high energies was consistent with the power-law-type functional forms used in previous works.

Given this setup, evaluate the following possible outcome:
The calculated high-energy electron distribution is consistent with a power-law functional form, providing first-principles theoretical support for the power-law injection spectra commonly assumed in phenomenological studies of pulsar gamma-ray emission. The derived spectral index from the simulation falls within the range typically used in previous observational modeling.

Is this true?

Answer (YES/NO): NO